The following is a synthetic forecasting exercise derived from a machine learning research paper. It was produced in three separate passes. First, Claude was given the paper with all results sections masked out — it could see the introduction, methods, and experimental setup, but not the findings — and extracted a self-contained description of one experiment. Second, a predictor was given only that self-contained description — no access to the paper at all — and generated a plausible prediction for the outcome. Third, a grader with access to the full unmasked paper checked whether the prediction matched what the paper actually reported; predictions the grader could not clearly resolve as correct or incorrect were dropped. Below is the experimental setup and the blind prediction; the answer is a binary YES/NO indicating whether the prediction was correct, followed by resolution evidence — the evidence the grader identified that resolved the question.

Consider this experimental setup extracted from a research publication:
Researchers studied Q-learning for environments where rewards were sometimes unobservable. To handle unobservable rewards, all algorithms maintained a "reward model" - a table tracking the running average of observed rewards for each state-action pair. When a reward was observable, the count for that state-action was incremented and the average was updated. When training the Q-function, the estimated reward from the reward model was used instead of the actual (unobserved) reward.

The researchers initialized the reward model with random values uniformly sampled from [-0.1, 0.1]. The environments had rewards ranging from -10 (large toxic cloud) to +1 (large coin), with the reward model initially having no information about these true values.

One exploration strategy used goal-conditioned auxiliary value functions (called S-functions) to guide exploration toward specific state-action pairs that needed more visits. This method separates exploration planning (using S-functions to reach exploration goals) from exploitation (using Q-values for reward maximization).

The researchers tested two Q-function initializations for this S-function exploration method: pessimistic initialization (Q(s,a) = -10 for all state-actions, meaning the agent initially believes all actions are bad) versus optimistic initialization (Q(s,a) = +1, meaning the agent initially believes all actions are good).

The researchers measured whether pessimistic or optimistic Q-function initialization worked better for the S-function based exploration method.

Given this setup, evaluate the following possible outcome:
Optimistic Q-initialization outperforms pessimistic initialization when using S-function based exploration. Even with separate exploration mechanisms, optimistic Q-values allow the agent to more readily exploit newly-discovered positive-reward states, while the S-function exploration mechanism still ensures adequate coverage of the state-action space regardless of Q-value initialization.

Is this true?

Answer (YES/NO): NO